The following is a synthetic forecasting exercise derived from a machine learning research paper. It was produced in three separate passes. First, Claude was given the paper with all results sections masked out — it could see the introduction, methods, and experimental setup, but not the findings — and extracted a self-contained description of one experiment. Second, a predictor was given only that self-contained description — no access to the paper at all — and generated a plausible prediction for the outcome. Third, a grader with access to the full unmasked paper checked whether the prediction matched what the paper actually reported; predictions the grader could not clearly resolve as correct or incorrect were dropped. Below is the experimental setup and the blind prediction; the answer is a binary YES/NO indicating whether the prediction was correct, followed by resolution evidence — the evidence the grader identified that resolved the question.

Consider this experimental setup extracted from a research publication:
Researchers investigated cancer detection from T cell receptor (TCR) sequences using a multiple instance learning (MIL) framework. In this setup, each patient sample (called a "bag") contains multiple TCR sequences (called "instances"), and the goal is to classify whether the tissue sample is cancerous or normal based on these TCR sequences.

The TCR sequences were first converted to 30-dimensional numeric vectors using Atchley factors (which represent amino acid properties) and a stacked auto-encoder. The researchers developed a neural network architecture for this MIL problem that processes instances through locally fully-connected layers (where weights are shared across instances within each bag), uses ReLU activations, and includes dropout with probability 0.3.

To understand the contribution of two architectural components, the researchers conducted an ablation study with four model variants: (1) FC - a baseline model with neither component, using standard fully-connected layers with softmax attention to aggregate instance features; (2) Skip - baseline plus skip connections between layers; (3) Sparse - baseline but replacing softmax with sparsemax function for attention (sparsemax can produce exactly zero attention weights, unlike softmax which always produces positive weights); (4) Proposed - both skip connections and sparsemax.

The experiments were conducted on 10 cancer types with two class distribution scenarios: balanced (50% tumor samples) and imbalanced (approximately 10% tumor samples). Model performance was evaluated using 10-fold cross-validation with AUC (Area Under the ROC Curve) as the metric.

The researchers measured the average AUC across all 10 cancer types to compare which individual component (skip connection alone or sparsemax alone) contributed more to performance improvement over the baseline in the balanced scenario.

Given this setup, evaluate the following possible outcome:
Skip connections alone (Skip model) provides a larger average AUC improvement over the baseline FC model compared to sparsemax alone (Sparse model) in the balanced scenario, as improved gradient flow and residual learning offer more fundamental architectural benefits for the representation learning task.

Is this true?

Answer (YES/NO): NO